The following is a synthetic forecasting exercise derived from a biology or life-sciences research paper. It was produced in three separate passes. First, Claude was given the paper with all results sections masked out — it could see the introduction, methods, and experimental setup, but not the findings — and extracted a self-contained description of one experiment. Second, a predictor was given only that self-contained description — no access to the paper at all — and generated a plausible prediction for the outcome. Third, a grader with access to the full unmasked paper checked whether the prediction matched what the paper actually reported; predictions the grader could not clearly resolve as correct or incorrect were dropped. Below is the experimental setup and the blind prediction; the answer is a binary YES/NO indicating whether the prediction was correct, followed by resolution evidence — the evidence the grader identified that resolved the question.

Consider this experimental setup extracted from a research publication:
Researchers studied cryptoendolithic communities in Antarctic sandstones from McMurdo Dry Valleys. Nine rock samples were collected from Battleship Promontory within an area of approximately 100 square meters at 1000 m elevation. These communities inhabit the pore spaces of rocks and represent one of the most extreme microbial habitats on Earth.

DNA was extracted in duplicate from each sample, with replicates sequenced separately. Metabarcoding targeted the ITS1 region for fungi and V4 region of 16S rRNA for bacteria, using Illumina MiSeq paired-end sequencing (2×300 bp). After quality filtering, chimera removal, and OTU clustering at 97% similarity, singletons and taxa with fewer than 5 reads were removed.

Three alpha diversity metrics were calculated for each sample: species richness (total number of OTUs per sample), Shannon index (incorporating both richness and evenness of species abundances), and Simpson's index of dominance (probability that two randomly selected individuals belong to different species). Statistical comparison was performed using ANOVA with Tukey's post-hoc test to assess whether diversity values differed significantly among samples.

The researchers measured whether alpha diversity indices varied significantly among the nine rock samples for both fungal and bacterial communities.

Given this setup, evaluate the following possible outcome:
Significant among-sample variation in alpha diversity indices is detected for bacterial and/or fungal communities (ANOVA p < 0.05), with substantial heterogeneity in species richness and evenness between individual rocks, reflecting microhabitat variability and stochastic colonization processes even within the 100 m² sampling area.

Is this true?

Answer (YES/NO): YES